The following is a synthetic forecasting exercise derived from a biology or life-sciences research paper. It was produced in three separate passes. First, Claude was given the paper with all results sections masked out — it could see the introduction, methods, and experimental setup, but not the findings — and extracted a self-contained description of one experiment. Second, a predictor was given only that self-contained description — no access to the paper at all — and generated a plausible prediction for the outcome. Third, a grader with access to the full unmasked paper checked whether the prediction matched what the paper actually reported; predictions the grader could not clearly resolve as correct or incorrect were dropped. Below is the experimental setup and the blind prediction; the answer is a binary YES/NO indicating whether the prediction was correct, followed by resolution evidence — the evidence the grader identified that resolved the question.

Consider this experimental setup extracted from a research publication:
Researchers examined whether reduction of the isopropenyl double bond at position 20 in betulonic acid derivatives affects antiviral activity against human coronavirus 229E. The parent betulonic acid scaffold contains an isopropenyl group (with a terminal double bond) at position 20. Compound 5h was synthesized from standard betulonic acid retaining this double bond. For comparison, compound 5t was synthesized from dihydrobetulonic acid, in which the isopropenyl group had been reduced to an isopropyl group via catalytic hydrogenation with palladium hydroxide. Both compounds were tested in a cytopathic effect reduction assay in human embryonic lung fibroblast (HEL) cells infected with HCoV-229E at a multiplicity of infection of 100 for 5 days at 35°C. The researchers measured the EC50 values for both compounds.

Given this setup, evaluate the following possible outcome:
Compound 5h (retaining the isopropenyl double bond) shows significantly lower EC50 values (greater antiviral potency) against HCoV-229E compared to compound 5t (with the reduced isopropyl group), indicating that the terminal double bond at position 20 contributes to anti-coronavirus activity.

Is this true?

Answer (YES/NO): YES